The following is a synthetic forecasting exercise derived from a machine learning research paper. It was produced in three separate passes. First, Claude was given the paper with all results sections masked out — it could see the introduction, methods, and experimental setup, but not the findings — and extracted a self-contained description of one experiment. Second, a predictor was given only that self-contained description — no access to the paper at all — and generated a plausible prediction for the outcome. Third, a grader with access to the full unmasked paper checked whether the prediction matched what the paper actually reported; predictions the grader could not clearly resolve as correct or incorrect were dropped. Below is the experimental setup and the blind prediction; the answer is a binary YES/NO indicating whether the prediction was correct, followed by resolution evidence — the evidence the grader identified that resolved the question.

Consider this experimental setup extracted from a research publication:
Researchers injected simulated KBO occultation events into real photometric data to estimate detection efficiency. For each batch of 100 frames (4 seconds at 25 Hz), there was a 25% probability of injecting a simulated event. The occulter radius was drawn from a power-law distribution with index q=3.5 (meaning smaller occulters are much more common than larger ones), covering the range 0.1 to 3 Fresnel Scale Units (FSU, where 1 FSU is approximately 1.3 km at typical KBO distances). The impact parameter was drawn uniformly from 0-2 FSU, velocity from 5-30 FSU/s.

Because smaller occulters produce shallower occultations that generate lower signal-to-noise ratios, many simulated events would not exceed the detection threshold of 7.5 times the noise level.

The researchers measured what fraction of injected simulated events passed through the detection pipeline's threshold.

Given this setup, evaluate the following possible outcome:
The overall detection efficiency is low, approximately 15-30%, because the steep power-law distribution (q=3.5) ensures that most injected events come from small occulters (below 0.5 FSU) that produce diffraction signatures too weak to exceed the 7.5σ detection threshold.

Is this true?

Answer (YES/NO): NO